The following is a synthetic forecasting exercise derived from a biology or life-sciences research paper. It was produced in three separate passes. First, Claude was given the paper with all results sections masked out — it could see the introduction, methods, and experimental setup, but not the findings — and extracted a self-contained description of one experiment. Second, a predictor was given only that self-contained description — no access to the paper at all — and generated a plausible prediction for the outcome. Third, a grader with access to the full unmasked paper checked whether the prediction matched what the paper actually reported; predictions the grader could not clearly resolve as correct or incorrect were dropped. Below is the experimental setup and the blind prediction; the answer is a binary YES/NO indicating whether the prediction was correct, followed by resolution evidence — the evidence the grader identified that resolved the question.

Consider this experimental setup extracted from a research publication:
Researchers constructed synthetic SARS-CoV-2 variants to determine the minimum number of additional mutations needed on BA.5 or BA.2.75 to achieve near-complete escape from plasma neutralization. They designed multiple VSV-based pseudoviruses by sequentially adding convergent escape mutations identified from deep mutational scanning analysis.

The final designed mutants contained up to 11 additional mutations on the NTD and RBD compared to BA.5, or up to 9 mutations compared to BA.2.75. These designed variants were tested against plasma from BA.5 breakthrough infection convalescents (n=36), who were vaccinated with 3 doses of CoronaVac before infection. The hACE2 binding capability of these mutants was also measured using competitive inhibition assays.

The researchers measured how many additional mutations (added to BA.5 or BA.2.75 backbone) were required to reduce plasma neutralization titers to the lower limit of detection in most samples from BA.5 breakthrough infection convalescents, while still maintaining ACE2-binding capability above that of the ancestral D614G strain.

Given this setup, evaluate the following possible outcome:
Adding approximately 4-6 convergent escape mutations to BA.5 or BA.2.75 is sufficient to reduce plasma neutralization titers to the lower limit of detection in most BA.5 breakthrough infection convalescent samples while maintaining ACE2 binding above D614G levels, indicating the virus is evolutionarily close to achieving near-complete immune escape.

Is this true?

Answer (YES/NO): YES